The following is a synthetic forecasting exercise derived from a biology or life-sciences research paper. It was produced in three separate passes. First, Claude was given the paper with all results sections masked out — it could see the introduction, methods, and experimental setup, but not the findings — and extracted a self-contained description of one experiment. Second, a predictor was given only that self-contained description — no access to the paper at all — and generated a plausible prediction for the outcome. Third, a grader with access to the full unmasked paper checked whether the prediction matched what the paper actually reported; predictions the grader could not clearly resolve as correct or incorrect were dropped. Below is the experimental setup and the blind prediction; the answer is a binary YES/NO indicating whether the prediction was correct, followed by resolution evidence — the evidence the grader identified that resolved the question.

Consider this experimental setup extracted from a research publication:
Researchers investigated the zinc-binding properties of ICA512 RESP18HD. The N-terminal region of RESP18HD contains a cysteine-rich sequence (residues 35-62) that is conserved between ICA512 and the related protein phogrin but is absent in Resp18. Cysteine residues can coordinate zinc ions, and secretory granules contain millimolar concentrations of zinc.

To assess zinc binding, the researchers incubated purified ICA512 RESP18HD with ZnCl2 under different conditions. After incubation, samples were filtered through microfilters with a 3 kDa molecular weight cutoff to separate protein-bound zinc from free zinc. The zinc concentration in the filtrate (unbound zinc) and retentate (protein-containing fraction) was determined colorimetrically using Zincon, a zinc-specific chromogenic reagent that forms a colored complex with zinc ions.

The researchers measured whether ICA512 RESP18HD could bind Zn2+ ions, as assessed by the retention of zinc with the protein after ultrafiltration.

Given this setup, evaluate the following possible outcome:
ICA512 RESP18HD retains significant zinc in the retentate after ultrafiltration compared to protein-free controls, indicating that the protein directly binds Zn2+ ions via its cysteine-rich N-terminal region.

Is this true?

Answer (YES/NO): NO